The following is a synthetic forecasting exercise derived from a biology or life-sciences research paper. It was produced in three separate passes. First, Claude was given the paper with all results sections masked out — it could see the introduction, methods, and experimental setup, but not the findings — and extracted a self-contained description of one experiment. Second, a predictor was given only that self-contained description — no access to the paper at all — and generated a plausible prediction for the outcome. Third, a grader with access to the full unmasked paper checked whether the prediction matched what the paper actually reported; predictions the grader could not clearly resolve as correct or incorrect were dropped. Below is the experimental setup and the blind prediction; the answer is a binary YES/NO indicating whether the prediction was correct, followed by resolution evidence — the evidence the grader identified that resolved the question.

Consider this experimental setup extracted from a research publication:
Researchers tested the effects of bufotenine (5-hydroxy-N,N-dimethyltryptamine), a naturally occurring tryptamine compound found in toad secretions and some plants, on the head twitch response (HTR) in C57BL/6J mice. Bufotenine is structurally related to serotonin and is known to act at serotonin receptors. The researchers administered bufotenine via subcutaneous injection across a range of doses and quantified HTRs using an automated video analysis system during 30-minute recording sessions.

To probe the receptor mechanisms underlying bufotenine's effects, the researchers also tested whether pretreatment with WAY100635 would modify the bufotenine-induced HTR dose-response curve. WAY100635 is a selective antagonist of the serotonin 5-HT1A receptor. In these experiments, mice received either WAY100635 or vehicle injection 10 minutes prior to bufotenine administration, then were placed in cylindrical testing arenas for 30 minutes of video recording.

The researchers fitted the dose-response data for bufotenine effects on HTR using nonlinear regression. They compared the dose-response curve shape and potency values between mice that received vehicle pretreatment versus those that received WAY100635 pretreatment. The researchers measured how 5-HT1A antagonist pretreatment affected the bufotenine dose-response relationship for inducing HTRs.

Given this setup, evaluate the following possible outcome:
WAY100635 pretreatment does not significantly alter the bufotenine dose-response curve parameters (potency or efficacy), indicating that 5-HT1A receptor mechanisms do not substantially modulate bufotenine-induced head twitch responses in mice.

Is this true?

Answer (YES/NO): NO